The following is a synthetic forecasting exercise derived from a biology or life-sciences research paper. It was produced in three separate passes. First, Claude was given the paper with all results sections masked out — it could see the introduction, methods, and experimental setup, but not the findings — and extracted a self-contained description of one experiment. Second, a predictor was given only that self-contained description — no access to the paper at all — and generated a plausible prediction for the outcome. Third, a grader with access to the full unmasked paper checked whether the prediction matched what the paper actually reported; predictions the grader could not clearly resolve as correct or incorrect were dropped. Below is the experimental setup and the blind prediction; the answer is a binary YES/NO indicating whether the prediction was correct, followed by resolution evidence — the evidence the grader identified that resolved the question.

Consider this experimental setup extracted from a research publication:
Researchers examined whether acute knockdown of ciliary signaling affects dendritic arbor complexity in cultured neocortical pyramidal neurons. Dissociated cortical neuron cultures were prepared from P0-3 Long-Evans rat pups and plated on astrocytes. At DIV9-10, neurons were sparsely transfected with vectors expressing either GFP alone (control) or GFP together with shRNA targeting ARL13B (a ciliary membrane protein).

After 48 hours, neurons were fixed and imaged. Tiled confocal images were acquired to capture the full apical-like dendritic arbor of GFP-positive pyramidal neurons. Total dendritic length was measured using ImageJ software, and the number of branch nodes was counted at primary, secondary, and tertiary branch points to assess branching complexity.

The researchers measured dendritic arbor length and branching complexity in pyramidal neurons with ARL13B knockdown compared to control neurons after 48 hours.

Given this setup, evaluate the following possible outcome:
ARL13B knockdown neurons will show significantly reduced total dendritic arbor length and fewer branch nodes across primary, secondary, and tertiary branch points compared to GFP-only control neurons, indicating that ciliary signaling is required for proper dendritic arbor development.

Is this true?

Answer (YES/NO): NO